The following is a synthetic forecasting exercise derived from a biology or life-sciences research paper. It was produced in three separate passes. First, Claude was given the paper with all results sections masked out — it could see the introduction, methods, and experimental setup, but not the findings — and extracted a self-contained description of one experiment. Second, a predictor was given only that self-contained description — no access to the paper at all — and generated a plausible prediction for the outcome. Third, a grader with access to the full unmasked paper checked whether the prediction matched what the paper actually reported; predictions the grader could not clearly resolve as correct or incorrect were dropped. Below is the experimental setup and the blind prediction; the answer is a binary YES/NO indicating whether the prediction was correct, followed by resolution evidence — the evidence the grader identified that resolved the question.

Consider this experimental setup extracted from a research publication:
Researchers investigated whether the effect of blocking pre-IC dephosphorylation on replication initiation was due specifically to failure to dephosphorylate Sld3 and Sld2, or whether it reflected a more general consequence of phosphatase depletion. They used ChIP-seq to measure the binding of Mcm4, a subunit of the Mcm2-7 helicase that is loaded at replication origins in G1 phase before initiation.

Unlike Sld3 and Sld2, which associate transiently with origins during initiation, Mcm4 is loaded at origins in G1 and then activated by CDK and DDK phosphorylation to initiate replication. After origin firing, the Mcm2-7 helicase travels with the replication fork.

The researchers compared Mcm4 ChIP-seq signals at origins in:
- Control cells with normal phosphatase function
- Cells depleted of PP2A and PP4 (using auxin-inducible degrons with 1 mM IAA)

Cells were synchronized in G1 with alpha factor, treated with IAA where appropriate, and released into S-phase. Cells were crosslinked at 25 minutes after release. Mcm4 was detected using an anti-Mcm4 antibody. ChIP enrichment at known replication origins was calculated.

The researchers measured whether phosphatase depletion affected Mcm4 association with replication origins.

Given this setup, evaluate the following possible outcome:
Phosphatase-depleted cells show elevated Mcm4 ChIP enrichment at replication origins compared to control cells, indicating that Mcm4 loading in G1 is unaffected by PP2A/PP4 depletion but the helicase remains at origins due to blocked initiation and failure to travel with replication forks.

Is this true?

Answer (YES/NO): YES